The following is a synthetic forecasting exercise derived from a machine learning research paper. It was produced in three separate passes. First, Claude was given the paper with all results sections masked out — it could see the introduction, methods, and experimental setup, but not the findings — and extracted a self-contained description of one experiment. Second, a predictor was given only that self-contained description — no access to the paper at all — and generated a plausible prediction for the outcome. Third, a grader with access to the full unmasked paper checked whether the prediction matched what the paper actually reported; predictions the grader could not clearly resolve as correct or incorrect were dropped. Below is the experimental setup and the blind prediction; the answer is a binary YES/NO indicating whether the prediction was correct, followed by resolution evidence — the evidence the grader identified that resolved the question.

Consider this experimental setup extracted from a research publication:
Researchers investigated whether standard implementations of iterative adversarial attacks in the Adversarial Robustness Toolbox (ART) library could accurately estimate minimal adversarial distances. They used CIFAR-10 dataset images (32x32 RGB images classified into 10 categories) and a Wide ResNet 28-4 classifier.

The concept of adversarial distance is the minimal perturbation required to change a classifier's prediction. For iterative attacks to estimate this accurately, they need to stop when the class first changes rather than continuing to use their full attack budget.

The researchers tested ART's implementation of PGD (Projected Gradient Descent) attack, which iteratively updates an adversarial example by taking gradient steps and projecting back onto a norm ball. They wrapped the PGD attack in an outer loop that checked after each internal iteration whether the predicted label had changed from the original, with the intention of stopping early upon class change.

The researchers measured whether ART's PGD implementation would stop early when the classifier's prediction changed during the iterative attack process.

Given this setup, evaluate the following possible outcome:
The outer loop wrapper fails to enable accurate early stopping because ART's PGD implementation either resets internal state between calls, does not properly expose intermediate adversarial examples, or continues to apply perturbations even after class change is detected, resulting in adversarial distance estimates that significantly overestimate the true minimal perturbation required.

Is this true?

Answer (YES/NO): YES